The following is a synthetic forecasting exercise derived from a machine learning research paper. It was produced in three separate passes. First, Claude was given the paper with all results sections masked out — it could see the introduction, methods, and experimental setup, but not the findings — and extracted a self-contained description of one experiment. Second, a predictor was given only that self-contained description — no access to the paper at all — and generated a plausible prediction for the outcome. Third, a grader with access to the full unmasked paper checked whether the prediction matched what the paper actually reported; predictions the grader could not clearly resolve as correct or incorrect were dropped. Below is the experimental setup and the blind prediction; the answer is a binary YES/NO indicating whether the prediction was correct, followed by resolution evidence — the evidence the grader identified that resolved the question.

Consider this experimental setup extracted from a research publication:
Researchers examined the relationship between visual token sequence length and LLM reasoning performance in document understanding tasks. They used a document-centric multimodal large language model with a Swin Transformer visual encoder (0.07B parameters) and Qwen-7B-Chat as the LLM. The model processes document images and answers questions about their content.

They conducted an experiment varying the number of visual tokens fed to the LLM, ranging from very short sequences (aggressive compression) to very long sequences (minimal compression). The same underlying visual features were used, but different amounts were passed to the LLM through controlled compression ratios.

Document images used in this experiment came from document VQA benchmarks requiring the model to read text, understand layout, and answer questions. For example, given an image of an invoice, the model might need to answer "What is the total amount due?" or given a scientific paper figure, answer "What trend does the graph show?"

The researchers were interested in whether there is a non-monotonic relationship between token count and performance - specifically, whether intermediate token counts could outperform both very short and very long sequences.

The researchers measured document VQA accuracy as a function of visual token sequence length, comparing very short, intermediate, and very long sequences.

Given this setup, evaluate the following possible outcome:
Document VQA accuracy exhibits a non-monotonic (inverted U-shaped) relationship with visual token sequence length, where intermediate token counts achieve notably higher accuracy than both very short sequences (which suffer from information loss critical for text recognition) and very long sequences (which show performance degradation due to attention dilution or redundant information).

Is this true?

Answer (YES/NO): YES